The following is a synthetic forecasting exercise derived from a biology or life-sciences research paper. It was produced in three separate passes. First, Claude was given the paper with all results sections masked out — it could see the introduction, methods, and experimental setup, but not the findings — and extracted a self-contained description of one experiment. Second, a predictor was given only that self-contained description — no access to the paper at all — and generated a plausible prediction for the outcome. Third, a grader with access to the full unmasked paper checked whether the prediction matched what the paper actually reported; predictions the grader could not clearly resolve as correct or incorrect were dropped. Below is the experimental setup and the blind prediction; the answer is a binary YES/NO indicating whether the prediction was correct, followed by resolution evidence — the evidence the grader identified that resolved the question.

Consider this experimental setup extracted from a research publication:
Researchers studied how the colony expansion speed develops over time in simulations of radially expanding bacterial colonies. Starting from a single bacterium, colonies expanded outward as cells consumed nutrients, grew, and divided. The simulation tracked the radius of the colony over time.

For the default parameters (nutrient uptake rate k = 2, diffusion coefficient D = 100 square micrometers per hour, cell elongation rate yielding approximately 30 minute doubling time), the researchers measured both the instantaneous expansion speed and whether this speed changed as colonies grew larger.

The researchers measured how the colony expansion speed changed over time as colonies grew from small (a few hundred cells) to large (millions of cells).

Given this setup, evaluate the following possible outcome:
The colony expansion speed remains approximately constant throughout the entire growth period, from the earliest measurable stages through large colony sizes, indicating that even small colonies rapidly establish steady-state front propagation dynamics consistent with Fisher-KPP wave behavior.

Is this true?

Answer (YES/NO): NO